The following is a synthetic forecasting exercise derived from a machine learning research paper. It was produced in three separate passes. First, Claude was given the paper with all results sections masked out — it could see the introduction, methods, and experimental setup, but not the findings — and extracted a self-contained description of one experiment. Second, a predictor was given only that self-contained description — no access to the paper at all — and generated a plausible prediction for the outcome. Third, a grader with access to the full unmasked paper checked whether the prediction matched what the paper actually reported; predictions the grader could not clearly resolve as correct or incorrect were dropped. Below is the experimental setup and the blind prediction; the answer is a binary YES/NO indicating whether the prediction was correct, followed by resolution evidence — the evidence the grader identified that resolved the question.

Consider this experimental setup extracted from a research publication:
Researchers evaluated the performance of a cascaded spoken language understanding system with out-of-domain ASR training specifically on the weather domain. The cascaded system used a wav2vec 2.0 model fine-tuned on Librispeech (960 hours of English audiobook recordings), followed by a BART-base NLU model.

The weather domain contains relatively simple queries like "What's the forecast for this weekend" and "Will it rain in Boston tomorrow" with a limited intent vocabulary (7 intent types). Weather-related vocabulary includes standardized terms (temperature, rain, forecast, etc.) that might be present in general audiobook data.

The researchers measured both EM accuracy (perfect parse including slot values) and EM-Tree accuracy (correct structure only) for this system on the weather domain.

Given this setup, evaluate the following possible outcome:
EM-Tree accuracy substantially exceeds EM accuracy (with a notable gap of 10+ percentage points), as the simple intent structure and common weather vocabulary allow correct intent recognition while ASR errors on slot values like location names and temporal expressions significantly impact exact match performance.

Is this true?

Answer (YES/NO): YES